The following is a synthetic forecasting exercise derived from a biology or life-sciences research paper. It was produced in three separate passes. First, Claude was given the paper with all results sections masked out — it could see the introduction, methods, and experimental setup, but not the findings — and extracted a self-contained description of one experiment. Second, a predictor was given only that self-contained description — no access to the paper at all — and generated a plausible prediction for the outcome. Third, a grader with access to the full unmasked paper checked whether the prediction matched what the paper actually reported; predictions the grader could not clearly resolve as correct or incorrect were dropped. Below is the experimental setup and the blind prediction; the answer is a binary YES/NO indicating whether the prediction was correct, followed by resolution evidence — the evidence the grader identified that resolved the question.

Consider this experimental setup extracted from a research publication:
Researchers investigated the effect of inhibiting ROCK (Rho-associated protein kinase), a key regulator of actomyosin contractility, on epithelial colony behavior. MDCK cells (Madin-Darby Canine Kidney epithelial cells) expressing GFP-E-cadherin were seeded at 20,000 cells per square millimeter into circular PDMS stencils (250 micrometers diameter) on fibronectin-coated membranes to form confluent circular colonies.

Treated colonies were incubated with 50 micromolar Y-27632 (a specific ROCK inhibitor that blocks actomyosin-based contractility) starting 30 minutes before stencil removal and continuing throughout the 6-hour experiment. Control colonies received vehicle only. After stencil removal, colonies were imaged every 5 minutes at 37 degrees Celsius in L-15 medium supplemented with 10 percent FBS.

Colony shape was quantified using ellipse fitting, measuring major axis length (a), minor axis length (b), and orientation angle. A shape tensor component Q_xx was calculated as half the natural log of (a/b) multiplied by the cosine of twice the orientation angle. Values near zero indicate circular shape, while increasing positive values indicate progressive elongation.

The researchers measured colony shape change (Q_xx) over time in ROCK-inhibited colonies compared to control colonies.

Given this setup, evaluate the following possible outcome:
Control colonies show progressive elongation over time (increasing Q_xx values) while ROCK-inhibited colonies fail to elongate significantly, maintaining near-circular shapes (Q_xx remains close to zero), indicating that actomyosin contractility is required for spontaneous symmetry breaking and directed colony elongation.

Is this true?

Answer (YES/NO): NO